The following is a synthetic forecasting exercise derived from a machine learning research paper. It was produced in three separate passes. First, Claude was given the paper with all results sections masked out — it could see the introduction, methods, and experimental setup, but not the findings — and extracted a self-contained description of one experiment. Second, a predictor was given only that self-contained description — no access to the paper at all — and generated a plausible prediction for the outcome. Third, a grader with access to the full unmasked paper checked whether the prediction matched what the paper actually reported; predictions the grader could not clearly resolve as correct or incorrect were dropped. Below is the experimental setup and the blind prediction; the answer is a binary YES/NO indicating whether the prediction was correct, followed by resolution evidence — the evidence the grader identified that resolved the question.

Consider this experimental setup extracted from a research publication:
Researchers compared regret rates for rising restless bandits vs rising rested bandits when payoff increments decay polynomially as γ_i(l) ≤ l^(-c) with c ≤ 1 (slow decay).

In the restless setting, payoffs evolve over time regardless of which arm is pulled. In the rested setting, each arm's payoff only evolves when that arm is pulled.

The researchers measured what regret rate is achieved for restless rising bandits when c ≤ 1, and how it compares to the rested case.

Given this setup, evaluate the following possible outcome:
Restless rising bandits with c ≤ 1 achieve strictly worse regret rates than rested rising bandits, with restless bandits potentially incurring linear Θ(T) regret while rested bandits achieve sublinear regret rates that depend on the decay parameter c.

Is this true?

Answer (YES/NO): NO